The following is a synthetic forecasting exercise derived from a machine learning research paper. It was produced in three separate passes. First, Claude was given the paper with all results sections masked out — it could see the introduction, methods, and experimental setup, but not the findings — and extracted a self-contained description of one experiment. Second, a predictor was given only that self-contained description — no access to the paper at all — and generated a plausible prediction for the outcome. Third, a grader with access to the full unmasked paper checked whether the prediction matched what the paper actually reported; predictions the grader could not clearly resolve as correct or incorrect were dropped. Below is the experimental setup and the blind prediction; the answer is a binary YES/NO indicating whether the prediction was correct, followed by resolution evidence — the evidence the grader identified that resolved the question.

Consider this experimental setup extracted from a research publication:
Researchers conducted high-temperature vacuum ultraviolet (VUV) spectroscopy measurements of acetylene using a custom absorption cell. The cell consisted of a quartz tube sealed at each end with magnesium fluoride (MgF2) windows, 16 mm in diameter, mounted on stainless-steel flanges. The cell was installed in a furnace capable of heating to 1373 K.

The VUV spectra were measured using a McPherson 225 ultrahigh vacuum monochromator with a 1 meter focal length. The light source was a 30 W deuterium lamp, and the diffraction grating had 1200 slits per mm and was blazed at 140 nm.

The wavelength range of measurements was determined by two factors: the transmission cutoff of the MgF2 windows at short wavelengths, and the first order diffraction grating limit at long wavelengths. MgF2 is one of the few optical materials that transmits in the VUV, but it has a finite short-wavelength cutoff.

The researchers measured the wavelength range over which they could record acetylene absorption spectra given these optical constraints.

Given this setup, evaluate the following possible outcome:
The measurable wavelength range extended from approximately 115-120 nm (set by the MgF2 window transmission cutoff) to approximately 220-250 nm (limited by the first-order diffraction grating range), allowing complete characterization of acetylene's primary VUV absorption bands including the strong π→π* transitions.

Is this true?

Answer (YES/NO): YES